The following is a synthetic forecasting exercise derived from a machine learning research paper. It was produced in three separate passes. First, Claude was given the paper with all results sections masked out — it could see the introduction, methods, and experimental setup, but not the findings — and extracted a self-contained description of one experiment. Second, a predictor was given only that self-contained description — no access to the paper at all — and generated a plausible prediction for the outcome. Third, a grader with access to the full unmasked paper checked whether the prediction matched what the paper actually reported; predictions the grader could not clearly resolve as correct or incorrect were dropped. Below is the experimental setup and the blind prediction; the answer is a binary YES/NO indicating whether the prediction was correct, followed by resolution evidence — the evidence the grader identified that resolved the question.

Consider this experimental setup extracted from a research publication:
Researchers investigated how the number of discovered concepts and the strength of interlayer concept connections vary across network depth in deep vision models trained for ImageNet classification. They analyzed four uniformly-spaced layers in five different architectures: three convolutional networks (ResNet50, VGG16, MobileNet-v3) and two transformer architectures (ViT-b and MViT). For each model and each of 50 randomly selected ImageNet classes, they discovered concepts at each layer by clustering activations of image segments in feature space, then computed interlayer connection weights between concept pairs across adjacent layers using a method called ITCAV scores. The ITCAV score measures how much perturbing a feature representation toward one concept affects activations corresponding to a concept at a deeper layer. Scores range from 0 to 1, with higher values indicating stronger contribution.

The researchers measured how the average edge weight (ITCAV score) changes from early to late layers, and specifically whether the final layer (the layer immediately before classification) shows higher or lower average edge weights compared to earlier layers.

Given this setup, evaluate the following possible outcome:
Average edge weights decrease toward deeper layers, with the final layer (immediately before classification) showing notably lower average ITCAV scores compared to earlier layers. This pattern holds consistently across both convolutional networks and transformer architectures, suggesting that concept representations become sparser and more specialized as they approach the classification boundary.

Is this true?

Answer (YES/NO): NO